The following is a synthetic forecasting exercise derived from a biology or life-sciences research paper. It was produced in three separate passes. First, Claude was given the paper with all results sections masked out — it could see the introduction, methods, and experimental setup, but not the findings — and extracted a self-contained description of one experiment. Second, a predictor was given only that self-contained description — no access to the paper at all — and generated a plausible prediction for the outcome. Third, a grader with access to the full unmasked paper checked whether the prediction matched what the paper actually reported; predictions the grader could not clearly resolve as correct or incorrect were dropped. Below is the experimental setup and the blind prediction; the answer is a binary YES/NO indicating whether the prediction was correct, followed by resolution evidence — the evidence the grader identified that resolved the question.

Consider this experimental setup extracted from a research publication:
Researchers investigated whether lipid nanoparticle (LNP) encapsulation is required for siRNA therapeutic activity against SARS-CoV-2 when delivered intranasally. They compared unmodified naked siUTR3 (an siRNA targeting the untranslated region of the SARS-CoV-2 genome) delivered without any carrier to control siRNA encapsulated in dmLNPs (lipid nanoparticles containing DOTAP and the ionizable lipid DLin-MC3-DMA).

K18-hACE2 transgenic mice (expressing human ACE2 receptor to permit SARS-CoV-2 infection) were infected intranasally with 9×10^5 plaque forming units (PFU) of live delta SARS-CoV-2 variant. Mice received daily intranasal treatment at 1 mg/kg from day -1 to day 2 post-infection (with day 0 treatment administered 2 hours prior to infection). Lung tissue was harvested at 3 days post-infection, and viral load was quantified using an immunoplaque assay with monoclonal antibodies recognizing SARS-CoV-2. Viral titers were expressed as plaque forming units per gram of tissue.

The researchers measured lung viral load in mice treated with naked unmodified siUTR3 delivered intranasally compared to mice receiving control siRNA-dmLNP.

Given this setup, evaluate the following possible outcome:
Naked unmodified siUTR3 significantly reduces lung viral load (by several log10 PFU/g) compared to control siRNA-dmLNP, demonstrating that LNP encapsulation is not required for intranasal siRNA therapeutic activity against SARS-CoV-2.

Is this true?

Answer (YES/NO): NO